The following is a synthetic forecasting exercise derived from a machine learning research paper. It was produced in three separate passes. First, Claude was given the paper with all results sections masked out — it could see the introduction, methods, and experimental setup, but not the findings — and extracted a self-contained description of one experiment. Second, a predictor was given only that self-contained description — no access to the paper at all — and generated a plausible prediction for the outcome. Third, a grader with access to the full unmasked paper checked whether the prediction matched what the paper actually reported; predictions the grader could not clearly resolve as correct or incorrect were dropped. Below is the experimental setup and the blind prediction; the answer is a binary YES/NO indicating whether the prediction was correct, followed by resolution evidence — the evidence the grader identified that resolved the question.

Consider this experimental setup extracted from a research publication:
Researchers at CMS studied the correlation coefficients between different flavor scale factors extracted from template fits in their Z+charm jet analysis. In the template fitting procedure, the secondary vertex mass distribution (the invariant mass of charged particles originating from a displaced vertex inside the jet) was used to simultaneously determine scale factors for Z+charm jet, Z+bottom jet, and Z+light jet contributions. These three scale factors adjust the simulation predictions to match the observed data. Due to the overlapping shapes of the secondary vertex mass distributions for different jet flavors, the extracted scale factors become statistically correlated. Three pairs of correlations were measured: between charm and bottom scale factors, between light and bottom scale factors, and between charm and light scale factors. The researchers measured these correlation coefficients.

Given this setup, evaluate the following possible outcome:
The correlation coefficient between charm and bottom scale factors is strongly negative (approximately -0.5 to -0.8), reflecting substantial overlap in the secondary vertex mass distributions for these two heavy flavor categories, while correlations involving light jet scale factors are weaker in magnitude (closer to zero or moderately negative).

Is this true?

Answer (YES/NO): YES